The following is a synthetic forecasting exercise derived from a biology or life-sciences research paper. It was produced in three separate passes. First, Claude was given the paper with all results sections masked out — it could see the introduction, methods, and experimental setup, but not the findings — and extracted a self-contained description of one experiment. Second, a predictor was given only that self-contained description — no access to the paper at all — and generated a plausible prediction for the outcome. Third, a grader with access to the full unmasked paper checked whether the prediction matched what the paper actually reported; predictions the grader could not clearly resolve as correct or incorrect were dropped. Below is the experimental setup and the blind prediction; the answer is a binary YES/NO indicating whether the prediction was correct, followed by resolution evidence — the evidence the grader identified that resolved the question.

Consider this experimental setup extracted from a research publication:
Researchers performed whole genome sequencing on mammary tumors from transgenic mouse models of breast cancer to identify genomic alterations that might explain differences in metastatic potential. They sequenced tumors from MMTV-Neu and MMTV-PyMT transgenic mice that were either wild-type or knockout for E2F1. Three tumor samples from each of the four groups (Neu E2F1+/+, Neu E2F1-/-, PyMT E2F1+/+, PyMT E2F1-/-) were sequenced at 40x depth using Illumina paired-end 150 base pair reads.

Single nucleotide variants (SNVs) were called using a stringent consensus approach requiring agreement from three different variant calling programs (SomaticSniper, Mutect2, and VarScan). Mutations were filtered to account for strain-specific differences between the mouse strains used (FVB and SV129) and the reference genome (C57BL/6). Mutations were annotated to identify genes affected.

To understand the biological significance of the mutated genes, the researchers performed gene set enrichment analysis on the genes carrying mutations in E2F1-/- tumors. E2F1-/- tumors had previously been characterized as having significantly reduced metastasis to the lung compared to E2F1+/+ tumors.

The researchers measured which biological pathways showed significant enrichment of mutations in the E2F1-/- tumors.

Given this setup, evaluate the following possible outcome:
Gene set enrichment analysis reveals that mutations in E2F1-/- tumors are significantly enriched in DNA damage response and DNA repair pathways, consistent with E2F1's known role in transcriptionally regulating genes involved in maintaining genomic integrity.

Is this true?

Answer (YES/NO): NO